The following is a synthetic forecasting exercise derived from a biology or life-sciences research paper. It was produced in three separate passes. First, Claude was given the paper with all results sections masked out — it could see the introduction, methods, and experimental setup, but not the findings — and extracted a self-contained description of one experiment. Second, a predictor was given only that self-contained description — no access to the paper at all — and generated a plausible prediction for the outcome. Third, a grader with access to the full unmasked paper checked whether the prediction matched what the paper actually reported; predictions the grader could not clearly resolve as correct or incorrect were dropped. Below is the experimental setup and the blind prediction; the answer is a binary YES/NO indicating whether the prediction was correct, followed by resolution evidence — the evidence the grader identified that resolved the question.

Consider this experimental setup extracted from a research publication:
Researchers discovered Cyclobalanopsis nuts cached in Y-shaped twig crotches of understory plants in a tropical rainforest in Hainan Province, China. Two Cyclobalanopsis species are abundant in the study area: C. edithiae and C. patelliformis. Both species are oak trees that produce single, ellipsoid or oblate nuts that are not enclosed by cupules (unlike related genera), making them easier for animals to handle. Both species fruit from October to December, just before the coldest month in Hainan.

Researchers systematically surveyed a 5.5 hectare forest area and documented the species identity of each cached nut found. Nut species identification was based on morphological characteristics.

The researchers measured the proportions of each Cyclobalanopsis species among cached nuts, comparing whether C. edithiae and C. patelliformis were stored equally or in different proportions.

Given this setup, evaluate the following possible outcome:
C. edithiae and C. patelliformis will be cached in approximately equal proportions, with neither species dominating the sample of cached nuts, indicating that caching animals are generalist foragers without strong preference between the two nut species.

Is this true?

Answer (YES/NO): NO